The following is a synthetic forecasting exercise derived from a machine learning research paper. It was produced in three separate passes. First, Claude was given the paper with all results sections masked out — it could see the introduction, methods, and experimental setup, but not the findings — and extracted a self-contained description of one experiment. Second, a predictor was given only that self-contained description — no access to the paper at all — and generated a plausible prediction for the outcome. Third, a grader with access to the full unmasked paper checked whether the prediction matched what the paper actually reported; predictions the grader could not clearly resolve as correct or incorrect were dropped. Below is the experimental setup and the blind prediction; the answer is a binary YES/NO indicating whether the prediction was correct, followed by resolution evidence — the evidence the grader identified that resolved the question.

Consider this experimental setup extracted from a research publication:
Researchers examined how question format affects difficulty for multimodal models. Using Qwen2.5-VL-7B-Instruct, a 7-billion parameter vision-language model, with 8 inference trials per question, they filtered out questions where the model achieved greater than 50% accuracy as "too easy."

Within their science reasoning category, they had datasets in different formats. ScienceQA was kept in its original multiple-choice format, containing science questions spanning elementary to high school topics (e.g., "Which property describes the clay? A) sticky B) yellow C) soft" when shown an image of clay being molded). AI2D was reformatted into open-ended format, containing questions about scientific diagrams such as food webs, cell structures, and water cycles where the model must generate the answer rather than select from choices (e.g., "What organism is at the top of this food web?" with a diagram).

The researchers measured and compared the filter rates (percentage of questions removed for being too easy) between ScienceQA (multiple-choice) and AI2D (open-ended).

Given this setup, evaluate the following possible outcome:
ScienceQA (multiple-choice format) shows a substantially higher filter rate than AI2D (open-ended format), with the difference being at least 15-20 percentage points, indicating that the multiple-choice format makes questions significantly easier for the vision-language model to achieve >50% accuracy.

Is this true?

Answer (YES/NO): YES